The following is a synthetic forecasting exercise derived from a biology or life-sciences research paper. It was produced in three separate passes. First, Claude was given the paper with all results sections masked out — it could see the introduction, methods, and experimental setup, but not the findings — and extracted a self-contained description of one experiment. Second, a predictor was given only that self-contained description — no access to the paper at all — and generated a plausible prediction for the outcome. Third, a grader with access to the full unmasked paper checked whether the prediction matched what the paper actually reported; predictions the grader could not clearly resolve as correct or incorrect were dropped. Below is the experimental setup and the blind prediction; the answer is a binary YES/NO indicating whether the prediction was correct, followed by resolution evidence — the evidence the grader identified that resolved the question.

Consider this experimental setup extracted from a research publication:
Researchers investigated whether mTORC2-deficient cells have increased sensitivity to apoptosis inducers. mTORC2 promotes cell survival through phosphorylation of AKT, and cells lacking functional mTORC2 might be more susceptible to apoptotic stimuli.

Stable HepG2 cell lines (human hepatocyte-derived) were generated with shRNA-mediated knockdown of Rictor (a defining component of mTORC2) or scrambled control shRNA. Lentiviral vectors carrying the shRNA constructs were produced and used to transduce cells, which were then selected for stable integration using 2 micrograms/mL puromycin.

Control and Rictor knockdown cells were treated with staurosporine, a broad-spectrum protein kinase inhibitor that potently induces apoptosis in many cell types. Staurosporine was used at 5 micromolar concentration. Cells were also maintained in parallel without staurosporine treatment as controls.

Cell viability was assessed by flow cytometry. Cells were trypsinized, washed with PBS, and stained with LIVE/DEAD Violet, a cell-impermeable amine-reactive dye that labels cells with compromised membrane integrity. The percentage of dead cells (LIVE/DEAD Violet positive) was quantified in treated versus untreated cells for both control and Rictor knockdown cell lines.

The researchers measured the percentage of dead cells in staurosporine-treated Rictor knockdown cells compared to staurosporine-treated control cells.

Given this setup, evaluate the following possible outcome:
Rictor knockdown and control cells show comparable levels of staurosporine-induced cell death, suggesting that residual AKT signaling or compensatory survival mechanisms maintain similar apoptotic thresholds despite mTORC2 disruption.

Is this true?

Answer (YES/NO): YES